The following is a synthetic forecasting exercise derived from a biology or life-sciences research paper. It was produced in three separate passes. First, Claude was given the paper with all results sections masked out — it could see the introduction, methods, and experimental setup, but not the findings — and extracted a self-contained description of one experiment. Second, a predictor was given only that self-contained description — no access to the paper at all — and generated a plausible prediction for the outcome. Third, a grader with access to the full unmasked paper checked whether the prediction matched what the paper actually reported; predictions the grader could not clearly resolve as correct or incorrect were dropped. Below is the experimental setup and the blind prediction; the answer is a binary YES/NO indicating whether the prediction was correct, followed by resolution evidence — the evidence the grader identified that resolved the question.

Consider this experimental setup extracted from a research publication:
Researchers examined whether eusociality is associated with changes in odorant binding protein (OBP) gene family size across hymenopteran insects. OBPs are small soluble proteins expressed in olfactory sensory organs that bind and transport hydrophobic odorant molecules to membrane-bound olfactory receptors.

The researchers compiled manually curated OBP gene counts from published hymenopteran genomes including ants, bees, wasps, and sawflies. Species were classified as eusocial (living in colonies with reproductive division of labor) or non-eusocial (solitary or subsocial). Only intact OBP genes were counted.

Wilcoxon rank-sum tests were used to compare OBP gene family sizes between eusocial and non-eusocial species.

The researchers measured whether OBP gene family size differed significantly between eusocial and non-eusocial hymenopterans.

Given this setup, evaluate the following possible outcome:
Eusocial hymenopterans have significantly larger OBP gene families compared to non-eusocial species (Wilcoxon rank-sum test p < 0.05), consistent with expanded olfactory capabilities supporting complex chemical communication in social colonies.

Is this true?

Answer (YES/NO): NO